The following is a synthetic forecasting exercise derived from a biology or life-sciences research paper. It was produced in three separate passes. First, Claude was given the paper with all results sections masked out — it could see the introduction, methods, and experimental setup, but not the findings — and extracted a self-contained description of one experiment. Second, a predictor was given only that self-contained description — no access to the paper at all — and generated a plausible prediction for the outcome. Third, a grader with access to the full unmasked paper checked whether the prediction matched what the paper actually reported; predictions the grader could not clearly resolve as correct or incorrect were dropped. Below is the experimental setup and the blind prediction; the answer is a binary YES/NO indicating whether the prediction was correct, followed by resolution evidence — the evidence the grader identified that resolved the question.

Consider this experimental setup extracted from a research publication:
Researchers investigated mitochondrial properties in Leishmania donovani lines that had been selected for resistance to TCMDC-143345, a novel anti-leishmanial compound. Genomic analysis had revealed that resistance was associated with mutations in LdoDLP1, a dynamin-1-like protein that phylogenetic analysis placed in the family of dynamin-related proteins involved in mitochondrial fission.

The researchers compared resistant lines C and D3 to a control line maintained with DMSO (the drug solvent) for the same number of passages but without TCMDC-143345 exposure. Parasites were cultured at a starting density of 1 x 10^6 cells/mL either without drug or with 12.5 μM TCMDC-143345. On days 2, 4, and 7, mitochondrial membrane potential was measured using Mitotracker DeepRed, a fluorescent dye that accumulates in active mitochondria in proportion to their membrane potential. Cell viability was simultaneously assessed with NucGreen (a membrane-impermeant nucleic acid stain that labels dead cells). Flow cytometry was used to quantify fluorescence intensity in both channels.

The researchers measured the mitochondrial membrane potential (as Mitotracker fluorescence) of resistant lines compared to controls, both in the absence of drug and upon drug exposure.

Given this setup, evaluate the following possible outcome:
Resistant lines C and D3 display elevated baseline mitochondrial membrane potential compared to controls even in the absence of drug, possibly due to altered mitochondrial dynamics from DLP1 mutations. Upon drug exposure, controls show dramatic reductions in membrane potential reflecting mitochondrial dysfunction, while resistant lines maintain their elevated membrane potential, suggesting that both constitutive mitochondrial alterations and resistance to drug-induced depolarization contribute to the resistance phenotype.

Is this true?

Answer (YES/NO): NO